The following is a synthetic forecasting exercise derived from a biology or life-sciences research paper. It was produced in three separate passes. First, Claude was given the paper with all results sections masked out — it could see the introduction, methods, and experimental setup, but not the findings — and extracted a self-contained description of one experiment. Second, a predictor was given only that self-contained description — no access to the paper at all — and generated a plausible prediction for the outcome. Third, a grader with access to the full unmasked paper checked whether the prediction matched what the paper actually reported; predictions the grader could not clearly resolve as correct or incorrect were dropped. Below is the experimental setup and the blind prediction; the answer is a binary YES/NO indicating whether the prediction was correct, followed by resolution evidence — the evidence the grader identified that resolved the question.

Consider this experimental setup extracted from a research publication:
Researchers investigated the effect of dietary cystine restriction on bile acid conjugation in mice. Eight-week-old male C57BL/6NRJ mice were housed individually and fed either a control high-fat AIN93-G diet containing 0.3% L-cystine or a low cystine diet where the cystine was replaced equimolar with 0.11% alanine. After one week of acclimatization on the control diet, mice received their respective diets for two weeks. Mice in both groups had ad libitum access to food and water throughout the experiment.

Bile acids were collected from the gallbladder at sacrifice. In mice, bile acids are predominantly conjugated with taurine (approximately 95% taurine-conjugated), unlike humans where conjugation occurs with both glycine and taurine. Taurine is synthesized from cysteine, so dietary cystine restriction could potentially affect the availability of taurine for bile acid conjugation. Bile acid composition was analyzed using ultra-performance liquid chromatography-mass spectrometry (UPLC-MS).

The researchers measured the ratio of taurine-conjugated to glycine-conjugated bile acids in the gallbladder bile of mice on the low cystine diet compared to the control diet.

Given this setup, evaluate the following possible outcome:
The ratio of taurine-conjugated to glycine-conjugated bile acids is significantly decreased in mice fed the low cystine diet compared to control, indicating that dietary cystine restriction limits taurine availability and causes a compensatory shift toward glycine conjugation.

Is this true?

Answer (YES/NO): NO